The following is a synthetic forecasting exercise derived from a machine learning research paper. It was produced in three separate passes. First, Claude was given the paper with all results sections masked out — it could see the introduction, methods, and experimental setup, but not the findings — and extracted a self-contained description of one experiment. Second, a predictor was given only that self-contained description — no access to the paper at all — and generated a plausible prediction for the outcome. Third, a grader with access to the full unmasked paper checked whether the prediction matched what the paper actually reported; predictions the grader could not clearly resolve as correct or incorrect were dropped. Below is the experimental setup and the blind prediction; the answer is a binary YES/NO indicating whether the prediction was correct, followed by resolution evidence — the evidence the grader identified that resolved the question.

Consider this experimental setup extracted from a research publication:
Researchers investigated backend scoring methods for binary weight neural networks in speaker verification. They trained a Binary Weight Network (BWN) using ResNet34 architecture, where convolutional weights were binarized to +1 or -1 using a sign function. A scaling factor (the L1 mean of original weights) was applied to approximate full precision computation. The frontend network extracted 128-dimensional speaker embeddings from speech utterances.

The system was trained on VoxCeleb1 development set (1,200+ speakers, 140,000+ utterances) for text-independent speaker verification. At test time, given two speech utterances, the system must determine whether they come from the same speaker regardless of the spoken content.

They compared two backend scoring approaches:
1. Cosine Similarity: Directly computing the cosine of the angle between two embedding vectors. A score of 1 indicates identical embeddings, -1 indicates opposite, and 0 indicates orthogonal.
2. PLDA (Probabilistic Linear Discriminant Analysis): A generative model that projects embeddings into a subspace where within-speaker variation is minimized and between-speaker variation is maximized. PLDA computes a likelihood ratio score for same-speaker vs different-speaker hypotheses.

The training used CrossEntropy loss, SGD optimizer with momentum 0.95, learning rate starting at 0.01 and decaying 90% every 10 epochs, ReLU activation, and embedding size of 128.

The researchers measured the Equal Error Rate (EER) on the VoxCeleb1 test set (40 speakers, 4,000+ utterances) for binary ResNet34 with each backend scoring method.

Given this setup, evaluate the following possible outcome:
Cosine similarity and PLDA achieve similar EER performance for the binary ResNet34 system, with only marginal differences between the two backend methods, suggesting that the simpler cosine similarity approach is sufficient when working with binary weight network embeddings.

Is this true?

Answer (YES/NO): NO